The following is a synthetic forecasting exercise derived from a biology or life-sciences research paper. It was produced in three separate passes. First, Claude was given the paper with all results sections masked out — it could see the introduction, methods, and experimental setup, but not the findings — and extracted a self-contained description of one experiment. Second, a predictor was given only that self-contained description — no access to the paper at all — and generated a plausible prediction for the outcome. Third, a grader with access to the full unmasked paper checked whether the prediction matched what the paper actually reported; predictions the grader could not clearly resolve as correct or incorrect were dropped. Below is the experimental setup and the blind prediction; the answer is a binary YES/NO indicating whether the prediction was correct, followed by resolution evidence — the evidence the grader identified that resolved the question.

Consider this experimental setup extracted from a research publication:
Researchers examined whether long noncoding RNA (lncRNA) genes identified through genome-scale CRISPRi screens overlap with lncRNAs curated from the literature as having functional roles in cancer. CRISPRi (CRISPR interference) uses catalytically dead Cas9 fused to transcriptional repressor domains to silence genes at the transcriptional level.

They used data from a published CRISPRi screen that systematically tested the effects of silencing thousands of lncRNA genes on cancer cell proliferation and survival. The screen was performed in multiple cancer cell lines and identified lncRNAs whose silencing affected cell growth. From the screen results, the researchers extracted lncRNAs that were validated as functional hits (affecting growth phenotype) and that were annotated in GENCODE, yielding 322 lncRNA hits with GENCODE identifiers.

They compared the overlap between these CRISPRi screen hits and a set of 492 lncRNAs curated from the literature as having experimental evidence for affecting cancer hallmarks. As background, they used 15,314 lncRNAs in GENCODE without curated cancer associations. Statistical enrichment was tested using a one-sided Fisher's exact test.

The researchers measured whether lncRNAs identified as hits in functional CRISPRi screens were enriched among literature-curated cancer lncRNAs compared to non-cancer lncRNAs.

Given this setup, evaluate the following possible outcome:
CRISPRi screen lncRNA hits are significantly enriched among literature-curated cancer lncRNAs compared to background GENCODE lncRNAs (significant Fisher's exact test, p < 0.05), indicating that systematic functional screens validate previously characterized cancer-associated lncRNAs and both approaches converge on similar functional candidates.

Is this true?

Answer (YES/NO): YES